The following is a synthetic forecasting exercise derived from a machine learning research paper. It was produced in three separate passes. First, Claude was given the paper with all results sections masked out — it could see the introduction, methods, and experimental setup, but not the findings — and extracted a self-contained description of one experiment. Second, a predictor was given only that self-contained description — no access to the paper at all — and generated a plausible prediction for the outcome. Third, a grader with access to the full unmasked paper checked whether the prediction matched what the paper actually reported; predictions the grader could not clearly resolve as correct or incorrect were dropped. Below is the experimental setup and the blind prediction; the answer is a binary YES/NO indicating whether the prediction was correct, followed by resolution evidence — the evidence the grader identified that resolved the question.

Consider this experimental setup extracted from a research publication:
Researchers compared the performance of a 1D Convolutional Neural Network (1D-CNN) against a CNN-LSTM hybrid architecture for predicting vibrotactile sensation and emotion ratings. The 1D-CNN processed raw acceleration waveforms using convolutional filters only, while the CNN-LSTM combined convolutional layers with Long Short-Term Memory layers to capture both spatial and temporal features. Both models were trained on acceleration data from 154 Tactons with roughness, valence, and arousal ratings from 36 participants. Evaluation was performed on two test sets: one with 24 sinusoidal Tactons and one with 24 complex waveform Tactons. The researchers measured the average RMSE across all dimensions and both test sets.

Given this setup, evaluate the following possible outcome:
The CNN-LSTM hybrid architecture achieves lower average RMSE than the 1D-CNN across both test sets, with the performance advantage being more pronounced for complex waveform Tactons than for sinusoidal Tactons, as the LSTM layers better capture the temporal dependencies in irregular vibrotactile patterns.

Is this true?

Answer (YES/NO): YES